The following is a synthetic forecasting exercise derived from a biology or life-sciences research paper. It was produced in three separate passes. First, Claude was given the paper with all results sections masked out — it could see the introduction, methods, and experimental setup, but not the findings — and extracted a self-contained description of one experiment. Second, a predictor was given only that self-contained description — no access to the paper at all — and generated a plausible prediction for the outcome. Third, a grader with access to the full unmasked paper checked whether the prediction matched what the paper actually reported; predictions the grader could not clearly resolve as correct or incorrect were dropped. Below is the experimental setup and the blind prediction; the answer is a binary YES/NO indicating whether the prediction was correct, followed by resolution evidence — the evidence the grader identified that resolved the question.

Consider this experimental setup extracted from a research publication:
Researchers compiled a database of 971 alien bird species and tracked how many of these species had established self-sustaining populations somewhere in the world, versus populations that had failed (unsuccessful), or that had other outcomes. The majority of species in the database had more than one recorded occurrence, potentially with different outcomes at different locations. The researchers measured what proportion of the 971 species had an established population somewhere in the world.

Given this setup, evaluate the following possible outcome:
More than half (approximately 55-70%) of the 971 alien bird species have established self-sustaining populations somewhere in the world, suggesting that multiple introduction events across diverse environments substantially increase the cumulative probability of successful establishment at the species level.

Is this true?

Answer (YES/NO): NO